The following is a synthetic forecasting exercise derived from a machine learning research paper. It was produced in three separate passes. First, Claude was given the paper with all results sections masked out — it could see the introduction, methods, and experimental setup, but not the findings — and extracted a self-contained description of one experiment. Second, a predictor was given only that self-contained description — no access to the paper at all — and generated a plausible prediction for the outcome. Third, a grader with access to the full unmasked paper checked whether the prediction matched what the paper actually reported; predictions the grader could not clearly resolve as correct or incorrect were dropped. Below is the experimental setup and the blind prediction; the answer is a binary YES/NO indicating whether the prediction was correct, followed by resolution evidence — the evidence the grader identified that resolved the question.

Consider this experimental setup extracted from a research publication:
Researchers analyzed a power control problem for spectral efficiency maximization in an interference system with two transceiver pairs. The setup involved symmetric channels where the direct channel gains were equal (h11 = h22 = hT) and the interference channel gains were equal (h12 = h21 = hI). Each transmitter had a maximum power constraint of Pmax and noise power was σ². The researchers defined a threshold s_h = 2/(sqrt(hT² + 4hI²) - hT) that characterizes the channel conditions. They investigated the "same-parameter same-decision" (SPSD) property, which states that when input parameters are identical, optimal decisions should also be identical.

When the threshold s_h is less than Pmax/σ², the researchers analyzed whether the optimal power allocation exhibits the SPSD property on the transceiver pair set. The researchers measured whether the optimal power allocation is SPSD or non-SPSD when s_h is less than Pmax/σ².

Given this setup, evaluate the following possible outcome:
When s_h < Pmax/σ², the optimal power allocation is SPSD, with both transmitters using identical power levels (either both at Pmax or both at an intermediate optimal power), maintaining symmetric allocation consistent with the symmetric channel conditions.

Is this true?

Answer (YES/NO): NO